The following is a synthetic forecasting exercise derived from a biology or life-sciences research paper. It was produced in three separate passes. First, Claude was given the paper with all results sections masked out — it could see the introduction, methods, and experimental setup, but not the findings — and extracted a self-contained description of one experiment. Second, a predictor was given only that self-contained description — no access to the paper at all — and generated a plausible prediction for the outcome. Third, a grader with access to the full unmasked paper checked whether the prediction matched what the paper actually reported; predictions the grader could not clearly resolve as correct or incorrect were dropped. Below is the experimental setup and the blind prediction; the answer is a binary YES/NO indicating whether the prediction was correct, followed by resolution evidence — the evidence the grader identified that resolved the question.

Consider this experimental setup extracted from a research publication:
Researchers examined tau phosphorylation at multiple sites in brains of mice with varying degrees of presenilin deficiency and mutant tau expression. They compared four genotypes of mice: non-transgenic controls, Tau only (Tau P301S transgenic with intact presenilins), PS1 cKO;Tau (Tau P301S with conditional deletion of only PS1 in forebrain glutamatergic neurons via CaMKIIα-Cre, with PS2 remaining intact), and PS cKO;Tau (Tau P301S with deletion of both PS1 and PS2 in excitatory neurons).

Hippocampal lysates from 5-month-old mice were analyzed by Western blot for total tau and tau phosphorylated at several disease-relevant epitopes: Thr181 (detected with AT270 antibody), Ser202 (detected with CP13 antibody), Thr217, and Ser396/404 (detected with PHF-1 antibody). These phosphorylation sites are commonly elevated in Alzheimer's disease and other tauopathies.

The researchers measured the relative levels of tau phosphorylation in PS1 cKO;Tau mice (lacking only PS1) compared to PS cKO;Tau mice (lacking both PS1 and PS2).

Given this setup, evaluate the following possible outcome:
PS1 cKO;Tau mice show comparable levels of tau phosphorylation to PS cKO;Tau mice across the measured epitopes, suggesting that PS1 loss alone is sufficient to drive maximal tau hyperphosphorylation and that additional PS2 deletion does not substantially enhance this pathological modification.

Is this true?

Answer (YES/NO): NO